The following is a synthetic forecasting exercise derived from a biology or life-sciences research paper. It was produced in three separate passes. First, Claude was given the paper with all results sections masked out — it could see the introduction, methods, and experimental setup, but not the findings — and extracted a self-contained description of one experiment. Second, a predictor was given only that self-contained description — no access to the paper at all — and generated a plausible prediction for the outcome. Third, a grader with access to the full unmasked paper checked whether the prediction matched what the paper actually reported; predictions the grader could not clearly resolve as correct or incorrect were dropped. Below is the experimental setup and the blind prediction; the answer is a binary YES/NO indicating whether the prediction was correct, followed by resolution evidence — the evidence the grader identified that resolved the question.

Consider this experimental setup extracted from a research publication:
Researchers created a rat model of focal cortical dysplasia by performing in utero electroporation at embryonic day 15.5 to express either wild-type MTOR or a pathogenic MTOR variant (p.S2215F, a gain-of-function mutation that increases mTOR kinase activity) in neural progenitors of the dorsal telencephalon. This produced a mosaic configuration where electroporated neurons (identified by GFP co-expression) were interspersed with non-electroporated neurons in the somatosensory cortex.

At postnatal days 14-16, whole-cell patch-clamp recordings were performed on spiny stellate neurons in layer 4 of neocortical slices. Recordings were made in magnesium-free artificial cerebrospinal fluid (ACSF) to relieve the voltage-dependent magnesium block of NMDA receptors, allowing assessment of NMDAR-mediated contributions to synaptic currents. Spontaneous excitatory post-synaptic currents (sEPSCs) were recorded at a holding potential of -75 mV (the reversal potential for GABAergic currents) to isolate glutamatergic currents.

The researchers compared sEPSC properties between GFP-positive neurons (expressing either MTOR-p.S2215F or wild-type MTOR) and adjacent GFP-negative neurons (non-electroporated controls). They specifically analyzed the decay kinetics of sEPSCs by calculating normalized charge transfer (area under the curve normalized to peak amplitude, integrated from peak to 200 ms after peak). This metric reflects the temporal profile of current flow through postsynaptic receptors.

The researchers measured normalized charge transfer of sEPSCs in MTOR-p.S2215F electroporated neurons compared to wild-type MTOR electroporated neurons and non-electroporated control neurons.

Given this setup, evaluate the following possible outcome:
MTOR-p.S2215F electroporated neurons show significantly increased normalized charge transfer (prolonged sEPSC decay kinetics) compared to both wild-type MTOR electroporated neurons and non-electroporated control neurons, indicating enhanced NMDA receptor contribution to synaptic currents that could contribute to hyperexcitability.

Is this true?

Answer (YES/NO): YES